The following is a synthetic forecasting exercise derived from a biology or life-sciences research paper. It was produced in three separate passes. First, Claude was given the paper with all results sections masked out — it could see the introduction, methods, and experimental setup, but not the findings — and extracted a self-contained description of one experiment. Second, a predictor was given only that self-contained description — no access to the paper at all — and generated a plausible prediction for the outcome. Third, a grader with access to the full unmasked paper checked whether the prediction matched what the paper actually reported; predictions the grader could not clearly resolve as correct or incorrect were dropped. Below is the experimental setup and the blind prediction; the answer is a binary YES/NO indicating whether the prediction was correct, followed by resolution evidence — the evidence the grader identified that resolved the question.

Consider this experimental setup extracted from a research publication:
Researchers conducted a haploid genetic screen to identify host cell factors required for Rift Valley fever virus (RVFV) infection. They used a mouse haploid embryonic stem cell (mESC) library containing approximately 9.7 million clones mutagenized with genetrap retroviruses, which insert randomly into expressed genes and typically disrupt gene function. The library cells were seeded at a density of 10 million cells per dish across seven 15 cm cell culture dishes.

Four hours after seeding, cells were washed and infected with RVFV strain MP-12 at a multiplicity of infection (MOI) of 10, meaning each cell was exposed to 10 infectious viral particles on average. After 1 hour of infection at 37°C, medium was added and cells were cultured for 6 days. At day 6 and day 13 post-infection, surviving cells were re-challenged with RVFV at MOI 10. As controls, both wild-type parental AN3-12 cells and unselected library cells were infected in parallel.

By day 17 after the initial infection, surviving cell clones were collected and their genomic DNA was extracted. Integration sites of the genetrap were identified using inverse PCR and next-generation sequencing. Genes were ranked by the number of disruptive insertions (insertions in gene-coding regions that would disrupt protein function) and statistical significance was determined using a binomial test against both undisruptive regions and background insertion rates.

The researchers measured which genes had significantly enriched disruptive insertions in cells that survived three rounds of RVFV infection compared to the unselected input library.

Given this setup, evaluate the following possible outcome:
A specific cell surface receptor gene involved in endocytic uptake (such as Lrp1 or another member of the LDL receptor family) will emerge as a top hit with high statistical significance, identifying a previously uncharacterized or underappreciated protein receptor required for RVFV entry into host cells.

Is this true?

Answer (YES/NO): YES